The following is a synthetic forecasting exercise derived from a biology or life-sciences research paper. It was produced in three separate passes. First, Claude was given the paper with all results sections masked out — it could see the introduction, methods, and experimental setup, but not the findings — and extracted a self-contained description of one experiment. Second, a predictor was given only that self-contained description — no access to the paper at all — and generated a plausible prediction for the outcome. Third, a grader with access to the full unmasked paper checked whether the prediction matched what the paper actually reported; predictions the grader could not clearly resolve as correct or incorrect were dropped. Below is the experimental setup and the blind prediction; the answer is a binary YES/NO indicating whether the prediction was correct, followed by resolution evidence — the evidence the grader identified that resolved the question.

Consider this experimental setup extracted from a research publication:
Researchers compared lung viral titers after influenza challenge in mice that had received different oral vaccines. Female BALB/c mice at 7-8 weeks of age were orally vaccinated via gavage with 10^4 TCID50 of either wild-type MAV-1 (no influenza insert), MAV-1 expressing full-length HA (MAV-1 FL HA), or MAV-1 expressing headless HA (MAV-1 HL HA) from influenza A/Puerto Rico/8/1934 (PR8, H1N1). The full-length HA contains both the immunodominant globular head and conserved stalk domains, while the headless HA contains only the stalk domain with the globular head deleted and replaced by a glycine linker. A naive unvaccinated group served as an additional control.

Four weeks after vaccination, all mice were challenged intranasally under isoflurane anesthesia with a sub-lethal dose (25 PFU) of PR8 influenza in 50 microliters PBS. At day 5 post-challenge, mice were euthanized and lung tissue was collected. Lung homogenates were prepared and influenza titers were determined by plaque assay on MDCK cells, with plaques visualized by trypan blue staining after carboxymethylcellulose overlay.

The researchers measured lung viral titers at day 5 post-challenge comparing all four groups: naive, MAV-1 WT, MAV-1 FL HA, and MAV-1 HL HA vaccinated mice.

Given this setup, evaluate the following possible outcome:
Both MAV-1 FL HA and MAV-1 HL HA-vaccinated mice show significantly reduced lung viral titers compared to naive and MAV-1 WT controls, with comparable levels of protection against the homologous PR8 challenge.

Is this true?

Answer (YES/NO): NO